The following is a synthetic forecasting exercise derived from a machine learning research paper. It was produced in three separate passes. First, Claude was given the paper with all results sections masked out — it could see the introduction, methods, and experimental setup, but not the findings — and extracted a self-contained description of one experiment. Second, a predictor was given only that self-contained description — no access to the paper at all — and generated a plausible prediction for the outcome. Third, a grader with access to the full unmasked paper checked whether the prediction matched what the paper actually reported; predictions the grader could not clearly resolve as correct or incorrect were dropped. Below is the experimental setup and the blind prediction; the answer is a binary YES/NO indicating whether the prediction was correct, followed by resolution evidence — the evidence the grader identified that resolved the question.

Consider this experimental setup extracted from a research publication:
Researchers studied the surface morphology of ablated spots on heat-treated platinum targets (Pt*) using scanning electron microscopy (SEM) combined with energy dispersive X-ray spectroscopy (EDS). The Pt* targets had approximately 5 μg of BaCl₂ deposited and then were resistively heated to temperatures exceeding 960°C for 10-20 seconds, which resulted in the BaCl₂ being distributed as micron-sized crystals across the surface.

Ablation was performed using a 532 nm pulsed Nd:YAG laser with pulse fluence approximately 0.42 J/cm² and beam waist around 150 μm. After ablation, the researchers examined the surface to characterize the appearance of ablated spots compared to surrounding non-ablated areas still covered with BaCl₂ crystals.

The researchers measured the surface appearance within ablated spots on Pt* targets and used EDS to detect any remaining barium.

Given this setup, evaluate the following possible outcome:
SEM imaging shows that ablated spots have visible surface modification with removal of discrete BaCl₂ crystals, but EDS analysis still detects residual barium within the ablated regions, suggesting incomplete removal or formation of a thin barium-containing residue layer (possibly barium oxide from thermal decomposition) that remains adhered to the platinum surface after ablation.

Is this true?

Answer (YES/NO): NO